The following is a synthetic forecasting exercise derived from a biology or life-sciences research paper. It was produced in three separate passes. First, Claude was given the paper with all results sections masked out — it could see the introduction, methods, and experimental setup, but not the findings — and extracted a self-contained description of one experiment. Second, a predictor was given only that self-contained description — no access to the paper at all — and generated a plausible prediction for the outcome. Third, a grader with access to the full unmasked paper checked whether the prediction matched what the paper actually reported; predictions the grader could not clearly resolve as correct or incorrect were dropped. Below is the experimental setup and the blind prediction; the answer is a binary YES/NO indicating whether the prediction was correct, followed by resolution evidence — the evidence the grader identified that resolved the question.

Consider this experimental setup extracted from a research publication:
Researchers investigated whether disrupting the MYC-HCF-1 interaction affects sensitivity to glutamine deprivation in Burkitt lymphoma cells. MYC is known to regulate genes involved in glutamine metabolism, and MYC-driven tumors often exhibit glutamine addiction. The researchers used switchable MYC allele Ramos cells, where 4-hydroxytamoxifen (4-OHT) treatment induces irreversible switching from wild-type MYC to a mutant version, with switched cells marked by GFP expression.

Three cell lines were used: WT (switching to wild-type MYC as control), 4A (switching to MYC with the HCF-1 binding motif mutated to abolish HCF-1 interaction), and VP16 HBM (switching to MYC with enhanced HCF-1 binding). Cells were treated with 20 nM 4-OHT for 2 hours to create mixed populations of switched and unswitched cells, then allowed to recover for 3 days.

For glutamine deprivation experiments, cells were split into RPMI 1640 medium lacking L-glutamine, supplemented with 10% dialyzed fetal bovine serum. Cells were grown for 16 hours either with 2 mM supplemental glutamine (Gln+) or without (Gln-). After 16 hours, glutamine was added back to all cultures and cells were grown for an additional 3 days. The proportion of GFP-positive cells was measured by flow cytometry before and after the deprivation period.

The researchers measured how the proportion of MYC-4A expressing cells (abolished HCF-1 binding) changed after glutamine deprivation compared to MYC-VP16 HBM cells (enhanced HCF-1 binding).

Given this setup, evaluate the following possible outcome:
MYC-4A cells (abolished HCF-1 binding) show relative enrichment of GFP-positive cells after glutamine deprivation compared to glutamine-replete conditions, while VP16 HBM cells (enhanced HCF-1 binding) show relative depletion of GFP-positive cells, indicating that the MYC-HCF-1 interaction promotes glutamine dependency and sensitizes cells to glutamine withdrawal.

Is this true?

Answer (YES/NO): YES